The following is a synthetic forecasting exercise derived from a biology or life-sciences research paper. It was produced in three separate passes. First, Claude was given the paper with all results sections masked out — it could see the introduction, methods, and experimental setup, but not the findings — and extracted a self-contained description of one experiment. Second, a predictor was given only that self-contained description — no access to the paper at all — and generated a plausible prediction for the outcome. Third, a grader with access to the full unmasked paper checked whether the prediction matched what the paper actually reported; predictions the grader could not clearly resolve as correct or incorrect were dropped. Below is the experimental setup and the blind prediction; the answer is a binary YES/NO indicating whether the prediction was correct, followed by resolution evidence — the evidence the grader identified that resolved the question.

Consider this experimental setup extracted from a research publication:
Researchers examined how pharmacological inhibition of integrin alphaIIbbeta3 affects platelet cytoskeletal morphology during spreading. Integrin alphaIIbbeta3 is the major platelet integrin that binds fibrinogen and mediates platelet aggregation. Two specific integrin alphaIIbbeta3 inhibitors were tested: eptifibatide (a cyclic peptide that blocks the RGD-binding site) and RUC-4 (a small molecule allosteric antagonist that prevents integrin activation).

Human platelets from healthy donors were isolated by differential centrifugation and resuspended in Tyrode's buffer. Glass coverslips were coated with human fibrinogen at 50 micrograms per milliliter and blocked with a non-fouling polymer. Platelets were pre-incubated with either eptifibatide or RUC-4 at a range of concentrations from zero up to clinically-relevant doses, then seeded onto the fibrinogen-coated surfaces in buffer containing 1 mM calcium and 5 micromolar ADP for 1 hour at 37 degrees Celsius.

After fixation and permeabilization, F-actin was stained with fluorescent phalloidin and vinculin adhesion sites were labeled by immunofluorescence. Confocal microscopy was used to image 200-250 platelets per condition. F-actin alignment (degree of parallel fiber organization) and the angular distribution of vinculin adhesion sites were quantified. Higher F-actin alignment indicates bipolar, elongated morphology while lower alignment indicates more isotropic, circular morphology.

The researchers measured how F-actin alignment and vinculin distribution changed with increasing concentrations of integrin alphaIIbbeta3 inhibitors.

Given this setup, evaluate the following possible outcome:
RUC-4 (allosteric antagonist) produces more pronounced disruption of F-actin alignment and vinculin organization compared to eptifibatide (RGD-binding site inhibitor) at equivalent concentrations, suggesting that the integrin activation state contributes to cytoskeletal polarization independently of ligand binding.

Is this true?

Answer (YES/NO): YES